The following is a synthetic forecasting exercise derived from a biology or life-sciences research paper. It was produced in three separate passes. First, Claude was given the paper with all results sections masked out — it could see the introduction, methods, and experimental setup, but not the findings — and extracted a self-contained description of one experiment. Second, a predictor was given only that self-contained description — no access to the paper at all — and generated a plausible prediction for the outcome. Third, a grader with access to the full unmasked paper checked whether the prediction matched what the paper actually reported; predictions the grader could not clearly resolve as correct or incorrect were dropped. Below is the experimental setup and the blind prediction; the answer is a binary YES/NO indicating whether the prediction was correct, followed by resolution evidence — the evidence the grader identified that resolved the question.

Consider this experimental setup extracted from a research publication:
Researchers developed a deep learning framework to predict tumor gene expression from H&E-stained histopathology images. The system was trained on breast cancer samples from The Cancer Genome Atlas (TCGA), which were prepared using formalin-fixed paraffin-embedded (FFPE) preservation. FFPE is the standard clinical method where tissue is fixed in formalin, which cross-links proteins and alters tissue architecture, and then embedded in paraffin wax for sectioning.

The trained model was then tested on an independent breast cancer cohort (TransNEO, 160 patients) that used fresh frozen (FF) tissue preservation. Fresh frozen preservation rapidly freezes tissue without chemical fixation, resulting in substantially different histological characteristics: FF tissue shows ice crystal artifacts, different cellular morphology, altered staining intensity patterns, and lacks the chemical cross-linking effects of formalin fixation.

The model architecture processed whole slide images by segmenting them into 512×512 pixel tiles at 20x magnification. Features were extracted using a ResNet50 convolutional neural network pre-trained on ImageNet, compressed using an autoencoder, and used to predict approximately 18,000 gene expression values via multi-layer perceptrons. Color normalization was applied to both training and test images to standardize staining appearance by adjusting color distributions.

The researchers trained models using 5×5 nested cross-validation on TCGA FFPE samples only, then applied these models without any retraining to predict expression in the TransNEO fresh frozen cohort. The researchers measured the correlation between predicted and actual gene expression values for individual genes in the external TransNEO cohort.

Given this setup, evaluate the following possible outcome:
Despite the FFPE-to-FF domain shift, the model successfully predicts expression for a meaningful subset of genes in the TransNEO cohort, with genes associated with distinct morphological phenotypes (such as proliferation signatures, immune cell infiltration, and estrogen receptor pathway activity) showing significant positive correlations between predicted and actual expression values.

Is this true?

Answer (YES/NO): YES